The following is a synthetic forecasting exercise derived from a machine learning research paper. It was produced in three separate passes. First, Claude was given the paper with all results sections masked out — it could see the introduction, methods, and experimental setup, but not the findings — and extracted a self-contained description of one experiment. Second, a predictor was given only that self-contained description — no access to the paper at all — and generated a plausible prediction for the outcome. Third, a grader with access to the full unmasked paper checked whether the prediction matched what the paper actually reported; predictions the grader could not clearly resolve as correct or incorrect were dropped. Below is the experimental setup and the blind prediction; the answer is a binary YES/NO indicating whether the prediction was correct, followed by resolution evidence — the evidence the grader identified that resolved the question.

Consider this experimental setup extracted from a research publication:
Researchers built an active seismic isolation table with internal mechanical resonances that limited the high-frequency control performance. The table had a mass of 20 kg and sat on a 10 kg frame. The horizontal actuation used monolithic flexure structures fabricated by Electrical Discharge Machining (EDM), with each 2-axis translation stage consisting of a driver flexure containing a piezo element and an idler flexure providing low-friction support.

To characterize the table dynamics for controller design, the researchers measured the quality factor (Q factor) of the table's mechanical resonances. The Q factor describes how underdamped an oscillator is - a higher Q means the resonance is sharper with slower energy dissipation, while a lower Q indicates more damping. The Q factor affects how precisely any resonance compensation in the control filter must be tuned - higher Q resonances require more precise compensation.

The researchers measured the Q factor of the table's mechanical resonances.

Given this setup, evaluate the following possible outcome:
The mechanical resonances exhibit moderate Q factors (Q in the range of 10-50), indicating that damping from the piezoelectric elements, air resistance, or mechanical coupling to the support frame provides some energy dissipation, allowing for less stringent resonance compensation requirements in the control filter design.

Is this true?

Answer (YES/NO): NO